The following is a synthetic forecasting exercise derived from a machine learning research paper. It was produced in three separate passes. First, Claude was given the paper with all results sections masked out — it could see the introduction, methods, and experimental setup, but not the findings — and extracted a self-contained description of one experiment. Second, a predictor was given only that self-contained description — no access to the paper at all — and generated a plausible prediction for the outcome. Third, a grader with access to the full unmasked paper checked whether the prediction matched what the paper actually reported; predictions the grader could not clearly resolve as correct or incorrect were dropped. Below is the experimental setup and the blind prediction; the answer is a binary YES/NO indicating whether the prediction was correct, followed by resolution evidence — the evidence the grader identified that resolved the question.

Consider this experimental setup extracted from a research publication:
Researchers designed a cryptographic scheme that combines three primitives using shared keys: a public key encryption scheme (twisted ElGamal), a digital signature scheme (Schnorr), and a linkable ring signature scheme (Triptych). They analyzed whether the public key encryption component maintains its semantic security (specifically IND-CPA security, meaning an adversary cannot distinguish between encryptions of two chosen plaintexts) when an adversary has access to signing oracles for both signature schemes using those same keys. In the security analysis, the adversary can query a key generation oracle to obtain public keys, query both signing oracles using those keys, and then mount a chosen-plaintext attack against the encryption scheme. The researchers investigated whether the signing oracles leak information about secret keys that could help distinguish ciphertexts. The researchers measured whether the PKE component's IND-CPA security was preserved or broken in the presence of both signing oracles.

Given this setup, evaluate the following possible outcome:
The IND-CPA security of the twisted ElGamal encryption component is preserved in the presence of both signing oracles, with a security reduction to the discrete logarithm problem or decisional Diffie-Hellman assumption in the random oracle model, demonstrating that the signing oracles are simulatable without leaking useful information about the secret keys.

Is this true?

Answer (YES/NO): NO